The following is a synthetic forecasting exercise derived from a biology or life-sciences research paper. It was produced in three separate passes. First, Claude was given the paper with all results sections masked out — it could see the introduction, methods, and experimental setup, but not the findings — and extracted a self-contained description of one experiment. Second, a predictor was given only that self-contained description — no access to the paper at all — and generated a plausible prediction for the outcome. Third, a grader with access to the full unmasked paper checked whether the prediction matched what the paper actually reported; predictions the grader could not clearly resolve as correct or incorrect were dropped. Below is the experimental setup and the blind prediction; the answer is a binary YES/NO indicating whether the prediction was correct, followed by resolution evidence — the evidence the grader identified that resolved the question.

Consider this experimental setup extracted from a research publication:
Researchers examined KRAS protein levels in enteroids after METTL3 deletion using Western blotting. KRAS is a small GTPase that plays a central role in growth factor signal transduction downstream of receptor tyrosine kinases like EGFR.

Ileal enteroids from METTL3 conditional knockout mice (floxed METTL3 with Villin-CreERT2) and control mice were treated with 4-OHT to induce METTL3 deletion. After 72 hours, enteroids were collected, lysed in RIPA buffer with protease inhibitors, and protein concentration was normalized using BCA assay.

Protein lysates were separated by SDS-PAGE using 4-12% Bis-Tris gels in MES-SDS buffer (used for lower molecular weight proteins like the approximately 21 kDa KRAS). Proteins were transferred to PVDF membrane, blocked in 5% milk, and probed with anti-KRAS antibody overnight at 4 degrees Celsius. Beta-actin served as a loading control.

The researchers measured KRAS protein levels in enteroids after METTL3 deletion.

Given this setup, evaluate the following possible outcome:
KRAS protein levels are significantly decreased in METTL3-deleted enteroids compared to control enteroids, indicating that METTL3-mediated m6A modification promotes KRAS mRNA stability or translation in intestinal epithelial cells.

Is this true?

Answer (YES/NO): YES